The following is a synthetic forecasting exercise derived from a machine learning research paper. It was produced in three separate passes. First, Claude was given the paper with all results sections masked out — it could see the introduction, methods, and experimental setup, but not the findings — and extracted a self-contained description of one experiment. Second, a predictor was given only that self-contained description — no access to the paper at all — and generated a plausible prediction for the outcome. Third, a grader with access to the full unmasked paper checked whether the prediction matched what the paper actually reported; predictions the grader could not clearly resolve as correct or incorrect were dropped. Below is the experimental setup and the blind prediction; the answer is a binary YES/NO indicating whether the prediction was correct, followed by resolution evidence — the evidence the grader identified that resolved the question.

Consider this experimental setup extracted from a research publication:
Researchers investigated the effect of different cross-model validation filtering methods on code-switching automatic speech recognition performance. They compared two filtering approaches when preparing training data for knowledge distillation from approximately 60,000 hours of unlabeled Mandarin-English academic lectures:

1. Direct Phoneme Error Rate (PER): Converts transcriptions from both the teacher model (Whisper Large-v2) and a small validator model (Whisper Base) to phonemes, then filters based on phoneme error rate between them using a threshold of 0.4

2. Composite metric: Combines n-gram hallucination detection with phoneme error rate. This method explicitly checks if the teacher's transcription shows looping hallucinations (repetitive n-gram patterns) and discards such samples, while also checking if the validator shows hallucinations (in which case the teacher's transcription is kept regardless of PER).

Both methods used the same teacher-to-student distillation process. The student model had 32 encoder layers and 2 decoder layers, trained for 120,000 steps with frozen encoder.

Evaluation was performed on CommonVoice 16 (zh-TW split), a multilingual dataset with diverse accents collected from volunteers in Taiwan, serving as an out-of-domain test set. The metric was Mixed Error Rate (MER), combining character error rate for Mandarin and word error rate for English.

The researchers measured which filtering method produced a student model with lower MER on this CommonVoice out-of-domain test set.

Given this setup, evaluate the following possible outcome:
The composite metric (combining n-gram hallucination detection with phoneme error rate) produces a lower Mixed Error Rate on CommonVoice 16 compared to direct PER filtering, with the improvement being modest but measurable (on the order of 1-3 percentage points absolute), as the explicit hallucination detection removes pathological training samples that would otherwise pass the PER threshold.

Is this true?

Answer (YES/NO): NO